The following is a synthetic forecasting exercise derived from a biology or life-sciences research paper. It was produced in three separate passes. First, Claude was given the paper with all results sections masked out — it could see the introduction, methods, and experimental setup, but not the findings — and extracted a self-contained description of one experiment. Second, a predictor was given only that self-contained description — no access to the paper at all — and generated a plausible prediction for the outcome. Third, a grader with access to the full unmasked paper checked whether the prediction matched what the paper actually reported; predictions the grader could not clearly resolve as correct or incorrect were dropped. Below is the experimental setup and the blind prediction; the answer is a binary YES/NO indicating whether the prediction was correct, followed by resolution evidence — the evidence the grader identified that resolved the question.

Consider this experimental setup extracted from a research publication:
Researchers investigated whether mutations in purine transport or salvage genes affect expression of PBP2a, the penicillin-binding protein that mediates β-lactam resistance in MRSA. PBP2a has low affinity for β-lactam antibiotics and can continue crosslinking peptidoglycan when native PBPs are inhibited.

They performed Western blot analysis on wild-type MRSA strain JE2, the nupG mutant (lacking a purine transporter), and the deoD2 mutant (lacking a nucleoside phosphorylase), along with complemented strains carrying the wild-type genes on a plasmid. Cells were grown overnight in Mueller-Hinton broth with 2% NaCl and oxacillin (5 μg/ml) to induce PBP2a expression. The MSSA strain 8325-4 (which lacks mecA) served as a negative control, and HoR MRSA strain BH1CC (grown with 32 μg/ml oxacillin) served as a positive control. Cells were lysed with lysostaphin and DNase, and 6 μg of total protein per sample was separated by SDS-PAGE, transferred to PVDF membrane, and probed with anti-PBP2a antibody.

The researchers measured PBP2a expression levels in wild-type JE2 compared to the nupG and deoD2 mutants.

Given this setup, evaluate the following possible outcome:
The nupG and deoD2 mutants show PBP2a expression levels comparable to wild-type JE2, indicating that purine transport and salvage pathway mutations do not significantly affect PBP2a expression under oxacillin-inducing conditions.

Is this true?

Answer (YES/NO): YES